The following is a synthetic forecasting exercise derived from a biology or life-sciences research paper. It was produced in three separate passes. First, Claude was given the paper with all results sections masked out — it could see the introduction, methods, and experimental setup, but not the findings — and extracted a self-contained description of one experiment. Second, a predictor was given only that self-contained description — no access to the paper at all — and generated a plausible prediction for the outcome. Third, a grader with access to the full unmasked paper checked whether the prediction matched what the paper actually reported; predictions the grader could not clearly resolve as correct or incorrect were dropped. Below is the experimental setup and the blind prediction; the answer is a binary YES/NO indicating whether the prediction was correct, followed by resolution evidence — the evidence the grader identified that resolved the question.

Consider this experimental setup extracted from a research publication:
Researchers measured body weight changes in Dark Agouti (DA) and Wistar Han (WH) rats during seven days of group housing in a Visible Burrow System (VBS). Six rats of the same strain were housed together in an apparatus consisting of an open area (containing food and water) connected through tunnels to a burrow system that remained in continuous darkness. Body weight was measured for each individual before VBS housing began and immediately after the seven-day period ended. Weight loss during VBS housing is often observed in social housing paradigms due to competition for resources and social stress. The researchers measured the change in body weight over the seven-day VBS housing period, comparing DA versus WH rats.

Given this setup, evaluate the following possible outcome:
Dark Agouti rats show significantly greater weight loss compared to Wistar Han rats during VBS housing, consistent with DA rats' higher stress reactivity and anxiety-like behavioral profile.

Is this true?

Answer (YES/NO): NO